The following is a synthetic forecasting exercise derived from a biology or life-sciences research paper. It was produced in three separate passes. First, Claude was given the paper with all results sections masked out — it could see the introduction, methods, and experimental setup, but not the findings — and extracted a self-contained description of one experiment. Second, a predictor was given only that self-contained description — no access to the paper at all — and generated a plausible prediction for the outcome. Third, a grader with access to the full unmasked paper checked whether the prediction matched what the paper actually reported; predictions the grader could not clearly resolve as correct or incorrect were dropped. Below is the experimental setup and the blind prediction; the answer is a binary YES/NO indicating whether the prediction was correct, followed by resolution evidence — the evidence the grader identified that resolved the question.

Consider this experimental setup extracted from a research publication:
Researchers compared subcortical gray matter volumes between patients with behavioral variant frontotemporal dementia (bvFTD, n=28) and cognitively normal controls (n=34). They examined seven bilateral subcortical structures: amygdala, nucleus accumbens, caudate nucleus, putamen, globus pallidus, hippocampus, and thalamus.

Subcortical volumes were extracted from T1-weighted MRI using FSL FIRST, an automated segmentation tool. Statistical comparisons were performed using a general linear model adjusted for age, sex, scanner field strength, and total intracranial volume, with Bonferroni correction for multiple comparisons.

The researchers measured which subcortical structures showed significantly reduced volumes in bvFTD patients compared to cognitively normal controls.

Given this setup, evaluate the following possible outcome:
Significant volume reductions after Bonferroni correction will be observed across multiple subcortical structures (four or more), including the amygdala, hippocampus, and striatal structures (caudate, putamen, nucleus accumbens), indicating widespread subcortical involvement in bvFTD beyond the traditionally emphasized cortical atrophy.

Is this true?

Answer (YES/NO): YES